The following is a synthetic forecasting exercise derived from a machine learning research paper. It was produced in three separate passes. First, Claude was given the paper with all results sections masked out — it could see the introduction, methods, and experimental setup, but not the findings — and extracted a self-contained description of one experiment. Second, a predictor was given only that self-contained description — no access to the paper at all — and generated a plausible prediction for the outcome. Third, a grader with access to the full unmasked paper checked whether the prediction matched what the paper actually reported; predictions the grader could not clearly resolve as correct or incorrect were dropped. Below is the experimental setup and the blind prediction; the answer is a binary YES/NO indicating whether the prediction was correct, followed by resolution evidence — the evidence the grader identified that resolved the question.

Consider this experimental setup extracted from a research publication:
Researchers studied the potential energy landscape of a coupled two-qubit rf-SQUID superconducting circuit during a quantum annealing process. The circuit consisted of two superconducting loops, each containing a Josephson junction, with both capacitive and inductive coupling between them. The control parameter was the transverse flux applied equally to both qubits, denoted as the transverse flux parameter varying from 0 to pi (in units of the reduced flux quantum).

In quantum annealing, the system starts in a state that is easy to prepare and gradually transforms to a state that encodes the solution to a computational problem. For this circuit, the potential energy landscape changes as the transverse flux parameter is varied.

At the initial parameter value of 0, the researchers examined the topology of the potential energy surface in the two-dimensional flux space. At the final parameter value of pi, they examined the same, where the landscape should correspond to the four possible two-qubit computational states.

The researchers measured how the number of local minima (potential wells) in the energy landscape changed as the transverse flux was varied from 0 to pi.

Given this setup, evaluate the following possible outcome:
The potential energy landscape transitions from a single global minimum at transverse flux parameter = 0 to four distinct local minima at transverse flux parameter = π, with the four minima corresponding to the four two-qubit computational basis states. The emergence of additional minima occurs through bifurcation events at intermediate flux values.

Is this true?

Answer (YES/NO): YES